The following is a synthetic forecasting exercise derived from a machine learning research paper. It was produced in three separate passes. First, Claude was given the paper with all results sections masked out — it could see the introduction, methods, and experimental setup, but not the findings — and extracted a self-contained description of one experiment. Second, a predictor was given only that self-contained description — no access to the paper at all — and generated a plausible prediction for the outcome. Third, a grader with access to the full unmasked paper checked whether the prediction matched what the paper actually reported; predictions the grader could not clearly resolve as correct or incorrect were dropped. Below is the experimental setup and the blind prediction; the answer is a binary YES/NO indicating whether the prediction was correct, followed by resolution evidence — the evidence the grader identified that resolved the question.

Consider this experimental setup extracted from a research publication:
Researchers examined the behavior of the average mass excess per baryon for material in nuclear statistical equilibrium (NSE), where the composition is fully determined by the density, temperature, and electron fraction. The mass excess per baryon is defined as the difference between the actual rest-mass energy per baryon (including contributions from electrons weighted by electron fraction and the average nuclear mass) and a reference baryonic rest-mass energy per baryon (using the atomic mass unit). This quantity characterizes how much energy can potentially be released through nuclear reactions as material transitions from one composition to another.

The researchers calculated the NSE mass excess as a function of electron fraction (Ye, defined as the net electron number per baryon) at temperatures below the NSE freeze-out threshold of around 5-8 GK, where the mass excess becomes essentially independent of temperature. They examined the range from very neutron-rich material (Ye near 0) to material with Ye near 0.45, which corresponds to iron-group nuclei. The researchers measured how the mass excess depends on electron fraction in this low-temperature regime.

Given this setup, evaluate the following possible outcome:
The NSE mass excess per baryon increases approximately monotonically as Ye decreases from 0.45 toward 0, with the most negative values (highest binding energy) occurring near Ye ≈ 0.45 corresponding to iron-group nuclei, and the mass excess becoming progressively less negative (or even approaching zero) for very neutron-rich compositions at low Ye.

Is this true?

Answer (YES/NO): YES